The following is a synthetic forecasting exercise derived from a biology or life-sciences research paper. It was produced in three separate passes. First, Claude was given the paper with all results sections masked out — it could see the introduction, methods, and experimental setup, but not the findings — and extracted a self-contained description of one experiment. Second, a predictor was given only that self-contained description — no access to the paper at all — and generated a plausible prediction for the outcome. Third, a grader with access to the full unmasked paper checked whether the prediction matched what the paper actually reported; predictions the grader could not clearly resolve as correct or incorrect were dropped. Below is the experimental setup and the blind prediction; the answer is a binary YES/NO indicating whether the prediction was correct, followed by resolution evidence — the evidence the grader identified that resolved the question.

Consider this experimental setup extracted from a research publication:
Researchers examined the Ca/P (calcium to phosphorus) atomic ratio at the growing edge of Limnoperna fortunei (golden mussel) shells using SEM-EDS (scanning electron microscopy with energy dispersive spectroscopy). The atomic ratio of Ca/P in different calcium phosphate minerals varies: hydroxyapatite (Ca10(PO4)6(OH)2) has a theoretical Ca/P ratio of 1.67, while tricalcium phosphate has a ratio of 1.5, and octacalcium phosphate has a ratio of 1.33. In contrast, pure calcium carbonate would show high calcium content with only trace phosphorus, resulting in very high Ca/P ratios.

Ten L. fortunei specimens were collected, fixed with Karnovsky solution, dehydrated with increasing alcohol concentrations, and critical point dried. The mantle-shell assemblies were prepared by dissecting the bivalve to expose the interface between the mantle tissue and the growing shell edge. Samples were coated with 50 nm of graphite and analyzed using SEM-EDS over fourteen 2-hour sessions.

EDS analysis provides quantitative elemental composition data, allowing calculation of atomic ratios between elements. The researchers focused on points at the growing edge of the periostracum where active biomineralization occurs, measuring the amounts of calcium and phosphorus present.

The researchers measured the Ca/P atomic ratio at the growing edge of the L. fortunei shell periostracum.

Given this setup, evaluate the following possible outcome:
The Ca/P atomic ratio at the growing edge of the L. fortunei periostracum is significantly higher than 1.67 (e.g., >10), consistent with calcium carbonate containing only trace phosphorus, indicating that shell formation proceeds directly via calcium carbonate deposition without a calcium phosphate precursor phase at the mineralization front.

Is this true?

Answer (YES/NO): NO